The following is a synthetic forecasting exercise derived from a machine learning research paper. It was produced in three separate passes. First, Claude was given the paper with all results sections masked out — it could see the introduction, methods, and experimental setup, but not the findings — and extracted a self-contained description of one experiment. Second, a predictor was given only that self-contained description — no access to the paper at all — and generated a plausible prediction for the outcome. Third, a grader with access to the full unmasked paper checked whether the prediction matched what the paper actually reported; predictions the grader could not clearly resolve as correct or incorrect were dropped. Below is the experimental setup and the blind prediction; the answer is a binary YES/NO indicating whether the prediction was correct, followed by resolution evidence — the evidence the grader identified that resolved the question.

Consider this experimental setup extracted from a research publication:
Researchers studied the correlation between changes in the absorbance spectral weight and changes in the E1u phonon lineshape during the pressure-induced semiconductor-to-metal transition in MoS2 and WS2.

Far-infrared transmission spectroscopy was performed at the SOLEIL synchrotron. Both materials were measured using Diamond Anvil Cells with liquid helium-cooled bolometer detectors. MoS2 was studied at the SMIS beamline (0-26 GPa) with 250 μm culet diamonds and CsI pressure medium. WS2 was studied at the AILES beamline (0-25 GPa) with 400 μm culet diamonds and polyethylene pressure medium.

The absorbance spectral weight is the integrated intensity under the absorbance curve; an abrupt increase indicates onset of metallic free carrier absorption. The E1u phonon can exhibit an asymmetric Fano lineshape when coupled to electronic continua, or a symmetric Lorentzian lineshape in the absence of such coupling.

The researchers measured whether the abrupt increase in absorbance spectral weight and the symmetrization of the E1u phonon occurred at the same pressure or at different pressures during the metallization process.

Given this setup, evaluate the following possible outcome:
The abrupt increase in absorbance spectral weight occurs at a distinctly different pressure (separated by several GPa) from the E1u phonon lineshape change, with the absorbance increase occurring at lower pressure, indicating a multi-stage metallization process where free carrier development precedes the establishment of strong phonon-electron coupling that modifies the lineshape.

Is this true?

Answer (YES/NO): NO